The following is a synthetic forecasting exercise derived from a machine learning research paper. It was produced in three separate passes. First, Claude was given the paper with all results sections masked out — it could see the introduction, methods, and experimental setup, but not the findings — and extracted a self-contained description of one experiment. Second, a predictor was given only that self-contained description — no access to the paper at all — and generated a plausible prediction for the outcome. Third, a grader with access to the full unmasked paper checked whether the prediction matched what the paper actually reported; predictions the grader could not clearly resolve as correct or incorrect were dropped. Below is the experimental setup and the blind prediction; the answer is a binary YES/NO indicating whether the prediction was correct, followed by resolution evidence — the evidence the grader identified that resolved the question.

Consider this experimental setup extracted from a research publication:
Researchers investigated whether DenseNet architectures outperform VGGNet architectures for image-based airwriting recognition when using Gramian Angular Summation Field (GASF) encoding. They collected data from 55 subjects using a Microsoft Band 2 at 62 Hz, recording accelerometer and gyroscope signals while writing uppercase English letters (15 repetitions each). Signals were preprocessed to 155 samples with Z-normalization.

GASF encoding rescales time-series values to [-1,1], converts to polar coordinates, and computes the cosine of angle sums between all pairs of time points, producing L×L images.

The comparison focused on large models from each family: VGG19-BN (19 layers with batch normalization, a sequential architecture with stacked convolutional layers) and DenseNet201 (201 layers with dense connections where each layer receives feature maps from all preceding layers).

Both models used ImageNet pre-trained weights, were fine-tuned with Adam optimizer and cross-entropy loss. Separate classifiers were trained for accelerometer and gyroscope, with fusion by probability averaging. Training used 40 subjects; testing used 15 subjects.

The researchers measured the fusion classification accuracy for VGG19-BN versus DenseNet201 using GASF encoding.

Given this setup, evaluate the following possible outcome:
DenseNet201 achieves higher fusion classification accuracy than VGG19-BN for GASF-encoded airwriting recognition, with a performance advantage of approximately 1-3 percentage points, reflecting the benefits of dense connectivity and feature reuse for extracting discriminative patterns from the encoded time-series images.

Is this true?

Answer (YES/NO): NO